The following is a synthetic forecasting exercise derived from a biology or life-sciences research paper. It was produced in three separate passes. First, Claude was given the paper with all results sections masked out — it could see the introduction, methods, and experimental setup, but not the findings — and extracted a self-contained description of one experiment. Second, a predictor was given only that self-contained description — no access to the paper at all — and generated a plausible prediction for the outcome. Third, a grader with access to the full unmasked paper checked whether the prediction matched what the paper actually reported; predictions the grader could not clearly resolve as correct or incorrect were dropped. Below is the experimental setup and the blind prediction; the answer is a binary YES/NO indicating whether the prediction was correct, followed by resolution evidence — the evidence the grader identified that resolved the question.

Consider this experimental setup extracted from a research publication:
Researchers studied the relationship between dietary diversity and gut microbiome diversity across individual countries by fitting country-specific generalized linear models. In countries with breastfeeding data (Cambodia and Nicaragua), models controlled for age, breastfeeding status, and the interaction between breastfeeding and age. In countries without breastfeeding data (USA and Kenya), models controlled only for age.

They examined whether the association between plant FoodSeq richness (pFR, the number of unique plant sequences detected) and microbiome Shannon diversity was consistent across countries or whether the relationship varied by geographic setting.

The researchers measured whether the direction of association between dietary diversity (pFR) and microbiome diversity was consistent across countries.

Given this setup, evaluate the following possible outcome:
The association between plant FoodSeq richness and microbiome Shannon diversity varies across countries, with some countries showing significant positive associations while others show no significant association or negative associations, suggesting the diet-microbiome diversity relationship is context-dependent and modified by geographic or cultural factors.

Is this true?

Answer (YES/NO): YES